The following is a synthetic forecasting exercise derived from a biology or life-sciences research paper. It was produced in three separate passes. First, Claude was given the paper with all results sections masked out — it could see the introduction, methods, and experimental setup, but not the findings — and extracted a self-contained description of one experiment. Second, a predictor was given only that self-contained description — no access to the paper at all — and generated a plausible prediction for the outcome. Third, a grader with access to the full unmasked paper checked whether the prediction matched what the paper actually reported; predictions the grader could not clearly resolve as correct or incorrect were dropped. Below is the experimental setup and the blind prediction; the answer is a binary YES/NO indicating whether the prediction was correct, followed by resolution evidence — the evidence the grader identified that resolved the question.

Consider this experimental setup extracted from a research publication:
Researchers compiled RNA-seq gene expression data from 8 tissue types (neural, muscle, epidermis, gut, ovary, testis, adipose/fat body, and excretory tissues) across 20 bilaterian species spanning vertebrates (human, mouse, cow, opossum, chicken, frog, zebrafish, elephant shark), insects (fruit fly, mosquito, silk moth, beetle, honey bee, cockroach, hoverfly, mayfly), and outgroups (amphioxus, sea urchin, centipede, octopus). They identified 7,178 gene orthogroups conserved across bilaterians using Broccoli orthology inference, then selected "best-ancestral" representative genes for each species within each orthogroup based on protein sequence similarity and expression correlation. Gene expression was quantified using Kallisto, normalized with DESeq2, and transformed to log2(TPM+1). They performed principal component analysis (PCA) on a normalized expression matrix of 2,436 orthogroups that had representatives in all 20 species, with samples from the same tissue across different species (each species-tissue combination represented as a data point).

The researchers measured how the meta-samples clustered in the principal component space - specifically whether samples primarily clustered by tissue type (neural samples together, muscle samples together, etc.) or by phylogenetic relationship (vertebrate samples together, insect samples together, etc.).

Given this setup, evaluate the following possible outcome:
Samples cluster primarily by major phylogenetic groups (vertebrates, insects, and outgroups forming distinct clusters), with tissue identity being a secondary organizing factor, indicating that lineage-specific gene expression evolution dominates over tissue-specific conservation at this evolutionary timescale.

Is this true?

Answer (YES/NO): YES